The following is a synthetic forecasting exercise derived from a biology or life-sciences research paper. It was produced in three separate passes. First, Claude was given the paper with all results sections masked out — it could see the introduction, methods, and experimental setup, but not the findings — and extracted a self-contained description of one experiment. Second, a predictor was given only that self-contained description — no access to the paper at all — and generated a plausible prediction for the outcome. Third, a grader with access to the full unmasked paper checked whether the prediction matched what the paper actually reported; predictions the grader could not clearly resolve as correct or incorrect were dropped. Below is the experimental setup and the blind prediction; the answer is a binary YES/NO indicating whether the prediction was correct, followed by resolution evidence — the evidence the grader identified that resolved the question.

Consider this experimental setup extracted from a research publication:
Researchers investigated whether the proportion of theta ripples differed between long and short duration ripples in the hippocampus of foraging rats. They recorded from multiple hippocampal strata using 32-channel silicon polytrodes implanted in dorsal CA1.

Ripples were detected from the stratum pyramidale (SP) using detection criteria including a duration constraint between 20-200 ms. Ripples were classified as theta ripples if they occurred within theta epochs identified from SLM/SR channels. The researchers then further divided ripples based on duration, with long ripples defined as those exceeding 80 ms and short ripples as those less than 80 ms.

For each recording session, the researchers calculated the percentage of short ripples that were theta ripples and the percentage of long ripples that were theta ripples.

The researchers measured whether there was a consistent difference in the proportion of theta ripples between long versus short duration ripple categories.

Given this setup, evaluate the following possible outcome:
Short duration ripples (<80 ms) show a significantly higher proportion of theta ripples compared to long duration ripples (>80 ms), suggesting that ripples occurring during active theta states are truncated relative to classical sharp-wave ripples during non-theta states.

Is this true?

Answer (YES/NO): NO